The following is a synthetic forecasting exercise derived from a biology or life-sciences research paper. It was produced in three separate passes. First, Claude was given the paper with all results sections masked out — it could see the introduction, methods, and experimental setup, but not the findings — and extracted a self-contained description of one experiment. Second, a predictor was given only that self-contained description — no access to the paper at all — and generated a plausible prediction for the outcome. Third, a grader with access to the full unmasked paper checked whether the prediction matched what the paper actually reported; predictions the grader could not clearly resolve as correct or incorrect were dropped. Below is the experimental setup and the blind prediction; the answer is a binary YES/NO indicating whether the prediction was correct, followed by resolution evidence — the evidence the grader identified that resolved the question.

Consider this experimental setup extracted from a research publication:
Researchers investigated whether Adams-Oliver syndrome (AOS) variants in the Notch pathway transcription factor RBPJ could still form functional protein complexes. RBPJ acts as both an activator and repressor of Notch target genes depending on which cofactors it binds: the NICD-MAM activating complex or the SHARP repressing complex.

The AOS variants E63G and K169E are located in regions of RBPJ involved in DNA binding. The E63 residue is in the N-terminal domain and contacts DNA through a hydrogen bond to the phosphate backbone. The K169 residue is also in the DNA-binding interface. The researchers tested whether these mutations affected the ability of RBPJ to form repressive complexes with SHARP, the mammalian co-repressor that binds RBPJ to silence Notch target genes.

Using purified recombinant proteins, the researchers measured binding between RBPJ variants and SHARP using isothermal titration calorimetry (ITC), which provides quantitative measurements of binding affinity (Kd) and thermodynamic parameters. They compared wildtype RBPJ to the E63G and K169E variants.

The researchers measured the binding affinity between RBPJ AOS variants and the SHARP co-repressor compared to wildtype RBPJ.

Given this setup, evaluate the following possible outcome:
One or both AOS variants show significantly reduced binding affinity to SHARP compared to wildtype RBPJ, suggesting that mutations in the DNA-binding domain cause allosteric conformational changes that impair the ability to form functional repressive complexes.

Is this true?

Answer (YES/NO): NO